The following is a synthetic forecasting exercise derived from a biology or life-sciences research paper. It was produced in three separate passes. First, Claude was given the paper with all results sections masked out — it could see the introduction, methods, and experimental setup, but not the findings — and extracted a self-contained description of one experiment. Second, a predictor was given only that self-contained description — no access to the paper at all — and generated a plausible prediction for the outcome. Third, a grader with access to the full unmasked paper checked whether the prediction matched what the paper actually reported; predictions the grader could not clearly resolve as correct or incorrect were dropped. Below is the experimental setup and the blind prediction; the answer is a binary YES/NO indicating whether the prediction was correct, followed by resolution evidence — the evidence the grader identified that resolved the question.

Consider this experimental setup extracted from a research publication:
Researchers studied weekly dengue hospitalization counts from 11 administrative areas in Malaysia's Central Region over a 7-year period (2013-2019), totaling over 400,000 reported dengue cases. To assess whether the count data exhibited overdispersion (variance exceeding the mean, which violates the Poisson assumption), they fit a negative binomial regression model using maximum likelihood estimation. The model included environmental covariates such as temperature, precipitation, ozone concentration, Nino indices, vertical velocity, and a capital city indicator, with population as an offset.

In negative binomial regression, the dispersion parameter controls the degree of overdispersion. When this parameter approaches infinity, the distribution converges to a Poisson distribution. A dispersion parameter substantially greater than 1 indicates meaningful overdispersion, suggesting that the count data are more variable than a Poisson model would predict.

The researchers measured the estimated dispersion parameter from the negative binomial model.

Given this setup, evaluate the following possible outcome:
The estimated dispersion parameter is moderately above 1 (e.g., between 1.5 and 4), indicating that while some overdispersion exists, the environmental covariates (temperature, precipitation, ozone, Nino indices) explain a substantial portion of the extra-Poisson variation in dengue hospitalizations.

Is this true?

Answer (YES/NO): NO